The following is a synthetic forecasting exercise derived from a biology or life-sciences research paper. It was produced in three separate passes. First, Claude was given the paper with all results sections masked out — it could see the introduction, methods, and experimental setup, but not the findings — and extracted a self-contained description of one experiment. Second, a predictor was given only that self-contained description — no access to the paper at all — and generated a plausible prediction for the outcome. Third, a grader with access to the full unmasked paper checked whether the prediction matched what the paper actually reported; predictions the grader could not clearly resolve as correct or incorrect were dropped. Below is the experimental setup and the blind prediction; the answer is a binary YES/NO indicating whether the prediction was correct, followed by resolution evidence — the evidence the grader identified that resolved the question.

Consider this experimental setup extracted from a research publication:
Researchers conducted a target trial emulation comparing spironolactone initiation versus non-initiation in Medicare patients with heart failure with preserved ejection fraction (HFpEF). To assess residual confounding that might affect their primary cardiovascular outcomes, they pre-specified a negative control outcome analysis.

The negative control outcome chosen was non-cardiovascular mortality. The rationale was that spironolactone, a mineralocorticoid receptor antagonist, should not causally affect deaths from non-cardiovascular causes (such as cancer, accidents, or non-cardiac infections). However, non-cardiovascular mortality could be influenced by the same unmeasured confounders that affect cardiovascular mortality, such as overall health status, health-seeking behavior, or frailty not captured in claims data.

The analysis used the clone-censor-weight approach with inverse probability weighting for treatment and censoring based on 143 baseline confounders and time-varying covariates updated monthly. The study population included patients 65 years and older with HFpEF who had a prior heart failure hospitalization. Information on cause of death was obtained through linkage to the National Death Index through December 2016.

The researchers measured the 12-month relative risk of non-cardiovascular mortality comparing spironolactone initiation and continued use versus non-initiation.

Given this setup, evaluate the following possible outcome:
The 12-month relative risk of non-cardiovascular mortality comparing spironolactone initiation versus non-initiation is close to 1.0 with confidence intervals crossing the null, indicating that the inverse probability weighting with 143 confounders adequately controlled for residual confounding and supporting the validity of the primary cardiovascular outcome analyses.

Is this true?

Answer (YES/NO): NO